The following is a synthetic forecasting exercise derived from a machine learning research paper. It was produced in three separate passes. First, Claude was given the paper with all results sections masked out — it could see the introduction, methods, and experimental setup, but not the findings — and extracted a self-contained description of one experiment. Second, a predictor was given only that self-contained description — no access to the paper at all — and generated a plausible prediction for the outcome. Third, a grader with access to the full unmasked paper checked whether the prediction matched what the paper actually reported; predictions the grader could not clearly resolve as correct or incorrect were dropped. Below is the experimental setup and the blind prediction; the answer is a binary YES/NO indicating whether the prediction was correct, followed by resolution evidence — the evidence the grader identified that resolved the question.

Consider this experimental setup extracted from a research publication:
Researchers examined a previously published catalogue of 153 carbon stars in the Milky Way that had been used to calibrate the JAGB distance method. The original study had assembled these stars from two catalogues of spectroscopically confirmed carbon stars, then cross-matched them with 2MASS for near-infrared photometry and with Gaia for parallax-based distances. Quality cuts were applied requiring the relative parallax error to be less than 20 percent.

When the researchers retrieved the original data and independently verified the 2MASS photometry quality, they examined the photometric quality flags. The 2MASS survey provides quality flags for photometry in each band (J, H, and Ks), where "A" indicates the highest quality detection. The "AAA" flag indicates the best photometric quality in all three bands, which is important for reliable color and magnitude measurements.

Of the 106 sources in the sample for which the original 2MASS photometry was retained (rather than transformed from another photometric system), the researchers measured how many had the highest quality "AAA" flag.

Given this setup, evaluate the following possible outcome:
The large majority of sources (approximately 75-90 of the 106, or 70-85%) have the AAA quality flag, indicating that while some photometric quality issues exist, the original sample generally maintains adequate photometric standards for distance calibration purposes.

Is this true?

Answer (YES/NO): NO